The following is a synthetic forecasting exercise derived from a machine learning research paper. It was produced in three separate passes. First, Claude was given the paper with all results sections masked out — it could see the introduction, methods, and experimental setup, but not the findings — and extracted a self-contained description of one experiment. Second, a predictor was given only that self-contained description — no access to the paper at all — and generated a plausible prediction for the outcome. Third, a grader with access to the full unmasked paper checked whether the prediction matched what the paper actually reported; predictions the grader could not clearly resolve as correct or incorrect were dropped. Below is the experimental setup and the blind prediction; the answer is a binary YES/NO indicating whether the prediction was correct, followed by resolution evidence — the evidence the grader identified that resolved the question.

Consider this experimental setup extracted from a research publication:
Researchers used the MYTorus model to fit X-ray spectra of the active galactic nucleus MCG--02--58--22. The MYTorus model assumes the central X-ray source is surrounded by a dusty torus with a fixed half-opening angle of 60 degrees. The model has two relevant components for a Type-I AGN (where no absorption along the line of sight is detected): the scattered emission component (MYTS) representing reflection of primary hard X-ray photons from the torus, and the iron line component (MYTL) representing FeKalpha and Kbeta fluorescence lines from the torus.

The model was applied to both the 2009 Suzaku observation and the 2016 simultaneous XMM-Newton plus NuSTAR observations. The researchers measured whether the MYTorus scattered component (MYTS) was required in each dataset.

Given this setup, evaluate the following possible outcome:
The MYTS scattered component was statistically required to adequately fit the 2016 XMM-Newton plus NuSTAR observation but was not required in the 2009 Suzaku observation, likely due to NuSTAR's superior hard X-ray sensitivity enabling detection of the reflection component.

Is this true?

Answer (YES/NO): NO